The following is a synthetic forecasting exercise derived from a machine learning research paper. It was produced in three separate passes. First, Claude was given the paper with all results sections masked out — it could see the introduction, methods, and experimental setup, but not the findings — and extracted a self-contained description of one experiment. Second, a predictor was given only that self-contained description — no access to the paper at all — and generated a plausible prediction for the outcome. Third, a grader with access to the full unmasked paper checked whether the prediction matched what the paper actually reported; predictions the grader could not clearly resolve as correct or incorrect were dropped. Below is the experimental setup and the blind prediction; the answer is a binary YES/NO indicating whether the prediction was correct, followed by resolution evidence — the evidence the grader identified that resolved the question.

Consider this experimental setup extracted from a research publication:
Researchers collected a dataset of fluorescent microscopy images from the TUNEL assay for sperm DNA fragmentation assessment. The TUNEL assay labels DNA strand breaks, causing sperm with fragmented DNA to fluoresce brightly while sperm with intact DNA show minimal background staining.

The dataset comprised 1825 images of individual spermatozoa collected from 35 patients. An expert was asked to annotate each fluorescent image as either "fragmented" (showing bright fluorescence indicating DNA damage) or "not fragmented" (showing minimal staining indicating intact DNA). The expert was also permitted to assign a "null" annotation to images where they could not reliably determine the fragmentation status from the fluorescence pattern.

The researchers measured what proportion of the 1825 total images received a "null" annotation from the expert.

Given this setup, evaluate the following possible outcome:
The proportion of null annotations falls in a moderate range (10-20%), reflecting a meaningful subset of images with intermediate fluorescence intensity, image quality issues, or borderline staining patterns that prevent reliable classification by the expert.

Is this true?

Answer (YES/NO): NO